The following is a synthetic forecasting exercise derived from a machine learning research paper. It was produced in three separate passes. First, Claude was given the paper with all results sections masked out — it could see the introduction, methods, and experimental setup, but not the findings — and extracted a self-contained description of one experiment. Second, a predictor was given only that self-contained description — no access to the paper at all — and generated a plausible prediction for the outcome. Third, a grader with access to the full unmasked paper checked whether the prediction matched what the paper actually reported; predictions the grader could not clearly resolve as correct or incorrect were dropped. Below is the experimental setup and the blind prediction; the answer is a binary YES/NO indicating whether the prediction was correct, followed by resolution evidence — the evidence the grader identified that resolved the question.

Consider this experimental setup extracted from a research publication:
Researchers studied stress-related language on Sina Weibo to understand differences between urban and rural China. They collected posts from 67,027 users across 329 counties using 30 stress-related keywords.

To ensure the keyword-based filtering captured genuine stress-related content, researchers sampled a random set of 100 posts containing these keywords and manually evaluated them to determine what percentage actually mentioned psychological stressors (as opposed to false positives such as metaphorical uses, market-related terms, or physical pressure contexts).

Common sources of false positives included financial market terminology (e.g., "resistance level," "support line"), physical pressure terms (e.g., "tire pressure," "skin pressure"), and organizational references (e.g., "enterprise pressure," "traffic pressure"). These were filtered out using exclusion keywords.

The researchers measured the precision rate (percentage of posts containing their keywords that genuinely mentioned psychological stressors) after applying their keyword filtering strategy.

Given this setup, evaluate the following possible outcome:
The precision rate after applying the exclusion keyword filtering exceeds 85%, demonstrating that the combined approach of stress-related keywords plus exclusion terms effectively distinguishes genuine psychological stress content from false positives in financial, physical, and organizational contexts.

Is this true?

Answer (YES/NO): YES